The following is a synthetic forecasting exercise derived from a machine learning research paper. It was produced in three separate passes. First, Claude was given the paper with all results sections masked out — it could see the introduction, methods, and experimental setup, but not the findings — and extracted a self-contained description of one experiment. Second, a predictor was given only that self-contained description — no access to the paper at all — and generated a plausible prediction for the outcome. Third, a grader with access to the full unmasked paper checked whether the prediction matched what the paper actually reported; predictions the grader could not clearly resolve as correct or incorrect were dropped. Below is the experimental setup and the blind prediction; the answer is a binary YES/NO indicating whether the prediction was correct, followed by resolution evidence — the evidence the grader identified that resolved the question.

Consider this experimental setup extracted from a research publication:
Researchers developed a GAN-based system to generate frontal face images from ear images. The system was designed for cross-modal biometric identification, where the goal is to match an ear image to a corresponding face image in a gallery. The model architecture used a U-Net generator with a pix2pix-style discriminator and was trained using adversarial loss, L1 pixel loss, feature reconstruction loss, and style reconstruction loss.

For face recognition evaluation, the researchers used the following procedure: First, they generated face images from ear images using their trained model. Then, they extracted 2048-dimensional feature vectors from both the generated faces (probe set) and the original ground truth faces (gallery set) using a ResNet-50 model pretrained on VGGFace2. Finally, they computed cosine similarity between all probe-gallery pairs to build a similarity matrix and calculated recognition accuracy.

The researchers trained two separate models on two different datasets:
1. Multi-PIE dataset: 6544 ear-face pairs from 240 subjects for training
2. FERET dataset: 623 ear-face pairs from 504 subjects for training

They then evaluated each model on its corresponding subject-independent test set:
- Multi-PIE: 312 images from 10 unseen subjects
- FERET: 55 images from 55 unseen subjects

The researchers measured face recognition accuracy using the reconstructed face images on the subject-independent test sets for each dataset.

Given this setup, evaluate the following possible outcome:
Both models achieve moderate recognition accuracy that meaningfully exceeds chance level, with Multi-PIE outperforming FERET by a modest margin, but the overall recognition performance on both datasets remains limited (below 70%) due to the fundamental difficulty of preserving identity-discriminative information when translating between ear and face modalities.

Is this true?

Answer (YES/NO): NO